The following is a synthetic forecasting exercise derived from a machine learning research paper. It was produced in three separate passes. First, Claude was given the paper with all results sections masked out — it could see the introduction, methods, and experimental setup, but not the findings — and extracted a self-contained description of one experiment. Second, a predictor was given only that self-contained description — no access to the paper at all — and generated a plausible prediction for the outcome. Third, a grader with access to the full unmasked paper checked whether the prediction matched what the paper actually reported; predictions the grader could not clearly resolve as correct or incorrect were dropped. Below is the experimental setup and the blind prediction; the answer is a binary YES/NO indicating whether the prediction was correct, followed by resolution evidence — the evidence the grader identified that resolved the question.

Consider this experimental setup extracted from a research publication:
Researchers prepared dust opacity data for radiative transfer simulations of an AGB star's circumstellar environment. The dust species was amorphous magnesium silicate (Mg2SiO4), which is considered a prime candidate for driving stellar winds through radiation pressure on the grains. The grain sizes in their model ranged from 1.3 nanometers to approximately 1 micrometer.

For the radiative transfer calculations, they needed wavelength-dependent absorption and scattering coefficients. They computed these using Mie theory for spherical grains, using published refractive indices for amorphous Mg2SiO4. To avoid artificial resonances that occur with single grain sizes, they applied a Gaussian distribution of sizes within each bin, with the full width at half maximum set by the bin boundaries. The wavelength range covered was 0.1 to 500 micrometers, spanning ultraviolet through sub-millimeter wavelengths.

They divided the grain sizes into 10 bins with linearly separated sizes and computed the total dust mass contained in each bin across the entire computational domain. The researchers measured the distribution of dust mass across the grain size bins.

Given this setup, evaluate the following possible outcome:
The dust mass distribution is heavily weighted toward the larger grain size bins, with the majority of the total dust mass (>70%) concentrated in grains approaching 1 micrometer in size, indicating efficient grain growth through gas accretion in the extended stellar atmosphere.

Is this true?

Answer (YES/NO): YES